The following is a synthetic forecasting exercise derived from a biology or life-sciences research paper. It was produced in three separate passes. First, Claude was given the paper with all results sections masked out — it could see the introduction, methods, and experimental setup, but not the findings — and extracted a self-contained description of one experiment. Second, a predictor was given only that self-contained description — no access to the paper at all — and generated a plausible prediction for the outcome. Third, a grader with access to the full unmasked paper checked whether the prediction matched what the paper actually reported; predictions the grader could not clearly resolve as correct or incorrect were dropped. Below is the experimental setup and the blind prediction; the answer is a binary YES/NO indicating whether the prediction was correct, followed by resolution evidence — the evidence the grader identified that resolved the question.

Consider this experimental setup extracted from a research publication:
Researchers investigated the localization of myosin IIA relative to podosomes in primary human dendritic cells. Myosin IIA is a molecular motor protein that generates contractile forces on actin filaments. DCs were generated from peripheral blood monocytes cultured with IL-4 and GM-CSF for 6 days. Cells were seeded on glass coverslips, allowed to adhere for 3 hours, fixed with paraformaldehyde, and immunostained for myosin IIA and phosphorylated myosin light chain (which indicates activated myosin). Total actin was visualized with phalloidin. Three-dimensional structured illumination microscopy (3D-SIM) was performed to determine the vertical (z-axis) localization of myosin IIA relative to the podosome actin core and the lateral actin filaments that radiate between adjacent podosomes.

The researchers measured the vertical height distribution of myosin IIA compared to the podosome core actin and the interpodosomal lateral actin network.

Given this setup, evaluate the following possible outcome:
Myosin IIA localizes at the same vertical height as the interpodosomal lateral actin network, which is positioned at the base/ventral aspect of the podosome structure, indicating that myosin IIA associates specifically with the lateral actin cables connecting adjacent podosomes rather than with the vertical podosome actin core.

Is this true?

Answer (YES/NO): NO